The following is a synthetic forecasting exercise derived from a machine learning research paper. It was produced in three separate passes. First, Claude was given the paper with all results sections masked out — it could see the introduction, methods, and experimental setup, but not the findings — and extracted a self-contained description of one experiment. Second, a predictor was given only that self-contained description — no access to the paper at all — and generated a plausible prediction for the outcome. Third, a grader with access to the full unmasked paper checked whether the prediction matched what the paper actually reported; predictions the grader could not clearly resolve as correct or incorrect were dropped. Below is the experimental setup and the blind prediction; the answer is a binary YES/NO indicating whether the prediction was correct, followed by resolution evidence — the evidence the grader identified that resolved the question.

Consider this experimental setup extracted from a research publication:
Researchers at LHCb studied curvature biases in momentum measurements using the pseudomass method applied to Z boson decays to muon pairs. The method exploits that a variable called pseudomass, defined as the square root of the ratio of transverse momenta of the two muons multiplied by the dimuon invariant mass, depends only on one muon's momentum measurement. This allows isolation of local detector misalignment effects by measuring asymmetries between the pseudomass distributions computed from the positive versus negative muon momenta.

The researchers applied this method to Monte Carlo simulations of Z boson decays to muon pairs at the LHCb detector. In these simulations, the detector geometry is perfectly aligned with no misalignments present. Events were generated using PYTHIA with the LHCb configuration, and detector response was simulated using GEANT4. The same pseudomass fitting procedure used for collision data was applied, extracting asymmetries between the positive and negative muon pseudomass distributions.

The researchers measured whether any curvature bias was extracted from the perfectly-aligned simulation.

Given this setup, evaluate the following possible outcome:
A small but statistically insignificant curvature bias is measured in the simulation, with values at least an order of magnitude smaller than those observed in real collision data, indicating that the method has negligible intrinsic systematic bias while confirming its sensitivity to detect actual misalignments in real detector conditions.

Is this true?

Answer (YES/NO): NO